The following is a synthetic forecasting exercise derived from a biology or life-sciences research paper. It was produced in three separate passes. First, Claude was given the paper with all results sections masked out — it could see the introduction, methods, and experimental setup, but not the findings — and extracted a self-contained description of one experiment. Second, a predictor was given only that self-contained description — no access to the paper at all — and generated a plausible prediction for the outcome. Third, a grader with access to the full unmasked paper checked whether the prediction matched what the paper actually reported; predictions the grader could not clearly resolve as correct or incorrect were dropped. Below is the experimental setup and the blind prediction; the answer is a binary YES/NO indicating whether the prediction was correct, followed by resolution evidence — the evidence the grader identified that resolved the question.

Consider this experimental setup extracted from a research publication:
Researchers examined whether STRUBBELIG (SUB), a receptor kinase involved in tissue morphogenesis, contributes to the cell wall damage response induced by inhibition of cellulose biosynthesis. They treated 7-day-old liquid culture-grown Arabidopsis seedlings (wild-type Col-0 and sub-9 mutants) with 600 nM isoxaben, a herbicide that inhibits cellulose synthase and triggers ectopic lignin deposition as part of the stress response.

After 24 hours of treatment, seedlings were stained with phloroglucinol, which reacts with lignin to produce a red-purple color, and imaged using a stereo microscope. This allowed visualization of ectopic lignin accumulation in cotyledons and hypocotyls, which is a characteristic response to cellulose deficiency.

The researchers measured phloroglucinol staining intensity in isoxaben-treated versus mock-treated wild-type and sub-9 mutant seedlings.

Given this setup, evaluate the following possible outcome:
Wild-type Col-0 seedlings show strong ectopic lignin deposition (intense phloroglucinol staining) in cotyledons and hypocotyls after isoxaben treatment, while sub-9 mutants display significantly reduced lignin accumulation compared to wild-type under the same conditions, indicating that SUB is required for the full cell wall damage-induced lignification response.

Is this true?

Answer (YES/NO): NO